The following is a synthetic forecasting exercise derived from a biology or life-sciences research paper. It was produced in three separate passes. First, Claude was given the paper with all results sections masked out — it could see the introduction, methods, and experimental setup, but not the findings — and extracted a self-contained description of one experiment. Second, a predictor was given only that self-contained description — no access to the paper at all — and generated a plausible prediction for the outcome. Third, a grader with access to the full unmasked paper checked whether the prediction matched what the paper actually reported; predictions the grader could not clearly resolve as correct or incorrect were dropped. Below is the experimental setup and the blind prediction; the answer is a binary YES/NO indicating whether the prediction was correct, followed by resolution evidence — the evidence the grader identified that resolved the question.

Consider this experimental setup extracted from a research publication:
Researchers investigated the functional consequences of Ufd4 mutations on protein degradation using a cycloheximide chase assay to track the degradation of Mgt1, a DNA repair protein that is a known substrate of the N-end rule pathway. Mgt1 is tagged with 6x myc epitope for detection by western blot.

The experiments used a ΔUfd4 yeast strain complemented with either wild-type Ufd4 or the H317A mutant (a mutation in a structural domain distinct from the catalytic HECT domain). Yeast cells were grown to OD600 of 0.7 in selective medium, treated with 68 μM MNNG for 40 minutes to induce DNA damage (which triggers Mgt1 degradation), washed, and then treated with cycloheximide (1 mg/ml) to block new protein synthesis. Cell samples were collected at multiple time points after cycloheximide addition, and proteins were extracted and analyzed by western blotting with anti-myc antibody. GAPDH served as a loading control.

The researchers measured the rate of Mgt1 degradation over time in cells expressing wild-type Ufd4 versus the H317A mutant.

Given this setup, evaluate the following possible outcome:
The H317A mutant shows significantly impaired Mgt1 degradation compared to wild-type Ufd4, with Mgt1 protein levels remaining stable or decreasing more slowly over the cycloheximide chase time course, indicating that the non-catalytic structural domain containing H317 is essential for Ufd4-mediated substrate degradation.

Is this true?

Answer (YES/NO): YES